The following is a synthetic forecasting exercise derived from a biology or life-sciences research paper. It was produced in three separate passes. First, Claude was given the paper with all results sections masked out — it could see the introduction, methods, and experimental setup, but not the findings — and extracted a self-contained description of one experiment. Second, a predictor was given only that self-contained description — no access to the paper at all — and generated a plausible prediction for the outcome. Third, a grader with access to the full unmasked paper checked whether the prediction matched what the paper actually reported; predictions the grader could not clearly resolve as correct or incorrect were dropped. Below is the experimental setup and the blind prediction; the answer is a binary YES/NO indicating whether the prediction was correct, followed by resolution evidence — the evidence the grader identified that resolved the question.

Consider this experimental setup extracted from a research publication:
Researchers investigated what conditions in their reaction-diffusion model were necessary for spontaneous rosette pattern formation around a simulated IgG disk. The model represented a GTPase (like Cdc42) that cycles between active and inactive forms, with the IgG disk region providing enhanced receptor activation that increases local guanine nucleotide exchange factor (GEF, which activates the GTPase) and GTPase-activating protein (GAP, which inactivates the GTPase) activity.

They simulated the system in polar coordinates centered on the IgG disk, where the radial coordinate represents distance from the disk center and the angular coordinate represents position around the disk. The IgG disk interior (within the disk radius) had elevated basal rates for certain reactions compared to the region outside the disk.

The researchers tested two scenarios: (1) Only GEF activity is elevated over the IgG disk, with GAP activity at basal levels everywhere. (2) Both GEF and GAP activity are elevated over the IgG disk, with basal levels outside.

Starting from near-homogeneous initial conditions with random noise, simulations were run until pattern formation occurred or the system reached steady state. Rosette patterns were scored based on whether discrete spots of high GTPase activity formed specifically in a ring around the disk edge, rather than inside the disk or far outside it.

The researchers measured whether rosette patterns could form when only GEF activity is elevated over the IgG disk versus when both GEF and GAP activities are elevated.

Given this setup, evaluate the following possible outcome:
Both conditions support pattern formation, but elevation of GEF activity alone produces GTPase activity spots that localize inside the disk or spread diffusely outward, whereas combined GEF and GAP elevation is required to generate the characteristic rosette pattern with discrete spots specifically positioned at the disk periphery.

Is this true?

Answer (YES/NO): NO